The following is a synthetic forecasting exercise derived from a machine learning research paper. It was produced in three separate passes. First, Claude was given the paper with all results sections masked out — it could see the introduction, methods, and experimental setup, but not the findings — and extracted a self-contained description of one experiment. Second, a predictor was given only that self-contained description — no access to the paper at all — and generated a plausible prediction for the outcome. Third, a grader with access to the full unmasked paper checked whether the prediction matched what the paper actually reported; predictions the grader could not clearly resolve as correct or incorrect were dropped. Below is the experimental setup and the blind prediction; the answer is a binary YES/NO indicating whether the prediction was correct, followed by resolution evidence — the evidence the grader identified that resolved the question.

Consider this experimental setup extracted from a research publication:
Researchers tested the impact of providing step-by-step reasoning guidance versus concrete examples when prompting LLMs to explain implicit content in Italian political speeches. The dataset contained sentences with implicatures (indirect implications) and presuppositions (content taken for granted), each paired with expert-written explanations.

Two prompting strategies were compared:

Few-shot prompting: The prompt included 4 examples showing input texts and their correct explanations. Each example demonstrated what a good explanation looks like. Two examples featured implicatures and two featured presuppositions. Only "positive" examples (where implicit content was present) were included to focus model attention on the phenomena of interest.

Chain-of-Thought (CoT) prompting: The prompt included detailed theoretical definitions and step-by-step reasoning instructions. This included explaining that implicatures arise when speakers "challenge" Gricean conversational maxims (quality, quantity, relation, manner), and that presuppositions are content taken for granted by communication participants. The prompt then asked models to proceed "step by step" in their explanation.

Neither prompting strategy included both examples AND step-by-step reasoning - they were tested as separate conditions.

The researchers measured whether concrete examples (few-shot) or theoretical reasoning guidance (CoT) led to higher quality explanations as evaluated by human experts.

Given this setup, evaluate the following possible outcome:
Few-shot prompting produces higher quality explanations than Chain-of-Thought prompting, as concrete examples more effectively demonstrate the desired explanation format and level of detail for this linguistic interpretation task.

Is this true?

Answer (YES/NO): NO